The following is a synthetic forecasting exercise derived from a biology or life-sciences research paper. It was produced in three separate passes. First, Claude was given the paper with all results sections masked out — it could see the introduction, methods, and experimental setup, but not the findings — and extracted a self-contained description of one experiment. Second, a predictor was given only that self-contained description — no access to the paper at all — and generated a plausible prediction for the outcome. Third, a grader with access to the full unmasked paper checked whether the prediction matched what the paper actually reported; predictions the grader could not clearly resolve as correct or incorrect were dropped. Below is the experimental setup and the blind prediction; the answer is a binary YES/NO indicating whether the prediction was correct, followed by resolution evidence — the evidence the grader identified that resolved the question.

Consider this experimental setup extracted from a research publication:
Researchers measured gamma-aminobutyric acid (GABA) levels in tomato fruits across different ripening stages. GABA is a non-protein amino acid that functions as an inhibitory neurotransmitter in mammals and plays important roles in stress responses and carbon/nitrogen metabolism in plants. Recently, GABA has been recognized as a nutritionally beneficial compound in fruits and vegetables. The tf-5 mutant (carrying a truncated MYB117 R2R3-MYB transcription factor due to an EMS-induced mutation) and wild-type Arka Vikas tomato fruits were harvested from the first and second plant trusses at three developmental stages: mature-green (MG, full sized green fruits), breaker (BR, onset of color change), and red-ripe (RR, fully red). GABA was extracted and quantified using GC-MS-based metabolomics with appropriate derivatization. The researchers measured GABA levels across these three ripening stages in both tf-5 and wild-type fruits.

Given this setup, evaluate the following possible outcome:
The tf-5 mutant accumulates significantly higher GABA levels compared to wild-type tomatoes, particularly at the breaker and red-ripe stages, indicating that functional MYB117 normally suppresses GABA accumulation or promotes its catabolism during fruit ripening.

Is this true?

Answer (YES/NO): YES